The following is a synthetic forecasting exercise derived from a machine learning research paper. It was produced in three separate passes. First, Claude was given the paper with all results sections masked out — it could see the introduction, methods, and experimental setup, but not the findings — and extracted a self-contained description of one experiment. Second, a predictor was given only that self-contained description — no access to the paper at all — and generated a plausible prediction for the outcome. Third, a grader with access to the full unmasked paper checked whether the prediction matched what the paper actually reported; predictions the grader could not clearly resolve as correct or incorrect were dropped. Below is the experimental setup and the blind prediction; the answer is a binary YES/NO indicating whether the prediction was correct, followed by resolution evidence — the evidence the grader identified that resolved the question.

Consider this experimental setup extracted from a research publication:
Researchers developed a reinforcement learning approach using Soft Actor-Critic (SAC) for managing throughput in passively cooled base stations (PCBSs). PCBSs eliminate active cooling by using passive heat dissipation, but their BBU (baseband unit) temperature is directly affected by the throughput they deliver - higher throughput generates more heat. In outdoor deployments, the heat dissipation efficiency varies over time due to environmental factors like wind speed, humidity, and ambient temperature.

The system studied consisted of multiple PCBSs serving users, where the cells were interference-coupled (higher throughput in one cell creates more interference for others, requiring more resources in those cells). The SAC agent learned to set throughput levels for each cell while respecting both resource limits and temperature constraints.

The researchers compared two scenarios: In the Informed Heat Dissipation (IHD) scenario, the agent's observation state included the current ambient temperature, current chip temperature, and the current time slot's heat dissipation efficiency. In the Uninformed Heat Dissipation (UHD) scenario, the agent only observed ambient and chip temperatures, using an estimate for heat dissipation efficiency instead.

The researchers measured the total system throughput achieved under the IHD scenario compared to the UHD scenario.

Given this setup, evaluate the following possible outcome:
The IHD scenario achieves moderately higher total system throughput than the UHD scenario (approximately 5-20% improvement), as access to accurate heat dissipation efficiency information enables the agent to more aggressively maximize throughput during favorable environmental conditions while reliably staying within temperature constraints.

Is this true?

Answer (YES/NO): YES